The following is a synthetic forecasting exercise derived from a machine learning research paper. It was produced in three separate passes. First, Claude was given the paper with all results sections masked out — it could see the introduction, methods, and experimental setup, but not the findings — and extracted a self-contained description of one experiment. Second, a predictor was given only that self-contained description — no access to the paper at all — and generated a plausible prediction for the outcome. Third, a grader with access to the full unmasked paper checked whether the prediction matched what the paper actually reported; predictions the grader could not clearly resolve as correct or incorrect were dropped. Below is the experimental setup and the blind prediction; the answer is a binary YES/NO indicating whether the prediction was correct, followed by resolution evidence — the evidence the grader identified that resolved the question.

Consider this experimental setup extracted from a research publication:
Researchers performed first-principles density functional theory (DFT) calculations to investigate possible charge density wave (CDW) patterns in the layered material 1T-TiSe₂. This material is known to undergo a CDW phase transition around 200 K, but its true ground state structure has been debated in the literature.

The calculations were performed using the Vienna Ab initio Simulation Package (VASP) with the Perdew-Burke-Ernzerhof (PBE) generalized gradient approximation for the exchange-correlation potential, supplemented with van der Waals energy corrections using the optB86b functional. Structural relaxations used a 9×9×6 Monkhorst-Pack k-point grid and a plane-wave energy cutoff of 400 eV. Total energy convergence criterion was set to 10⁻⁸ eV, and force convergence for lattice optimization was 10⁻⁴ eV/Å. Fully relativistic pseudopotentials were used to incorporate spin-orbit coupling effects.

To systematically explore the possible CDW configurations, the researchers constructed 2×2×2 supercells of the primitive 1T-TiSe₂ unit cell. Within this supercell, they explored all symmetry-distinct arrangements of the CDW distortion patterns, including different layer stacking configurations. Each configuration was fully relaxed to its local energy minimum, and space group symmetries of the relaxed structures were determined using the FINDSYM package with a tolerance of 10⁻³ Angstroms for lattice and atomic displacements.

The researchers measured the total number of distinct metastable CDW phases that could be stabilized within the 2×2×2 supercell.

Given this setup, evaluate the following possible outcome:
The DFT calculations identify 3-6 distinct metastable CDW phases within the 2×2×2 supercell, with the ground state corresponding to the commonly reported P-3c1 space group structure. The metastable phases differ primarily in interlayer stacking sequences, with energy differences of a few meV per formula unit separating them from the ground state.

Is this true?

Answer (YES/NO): NO